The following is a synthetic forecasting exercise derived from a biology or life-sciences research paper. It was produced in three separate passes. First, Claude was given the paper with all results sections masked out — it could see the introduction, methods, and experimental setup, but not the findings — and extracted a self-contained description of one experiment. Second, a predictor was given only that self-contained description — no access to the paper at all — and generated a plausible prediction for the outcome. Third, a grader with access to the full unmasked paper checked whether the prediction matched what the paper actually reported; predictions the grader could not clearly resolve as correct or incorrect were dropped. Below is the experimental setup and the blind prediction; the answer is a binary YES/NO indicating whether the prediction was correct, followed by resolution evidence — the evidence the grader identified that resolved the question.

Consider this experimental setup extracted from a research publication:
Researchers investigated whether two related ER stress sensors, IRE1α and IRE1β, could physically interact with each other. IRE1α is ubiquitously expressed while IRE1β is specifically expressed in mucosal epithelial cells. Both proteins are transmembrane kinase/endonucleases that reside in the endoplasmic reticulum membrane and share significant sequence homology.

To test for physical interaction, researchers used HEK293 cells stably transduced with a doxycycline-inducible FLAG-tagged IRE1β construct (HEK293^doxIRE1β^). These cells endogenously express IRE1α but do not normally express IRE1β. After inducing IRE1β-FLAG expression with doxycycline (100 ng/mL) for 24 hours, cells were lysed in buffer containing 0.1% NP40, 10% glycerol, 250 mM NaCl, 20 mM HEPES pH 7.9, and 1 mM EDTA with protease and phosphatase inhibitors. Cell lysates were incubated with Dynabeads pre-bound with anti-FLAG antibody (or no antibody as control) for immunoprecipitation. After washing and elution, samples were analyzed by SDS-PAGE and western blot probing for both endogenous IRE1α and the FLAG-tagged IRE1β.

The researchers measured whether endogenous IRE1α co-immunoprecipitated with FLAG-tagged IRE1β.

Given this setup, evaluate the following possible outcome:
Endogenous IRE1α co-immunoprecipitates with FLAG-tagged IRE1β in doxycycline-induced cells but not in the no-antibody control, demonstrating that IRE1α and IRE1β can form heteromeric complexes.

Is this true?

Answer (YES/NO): YES